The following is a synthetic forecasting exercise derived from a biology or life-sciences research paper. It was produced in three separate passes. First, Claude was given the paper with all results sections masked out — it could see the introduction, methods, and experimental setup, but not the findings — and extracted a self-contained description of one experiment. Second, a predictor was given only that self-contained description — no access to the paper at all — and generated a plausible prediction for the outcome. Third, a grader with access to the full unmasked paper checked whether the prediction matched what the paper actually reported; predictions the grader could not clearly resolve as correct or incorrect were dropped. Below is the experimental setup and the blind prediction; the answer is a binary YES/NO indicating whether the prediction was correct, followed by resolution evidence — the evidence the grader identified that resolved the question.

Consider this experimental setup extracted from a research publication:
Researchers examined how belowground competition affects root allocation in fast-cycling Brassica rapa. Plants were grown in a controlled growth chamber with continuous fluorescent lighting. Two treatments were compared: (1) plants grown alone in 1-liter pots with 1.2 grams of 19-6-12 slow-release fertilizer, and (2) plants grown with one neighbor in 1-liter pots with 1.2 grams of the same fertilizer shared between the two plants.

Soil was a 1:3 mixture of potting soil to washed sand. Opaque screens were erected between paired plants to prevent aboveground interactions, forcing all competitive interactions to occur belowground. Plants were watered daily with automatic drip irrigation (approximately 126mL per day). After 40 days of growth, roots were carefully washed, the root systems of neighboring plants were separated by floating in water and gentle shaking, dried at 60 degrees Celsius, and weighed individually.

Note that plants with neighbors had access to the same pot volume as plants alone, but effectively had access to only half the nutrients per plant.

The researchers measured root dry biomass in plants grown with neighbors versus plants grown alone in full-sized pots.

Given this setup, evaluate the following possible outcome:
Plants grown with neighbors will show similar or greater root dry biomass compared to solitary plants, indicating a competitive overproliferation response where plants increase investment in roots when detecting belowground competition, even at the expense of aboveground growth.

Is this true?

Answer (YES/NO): NO